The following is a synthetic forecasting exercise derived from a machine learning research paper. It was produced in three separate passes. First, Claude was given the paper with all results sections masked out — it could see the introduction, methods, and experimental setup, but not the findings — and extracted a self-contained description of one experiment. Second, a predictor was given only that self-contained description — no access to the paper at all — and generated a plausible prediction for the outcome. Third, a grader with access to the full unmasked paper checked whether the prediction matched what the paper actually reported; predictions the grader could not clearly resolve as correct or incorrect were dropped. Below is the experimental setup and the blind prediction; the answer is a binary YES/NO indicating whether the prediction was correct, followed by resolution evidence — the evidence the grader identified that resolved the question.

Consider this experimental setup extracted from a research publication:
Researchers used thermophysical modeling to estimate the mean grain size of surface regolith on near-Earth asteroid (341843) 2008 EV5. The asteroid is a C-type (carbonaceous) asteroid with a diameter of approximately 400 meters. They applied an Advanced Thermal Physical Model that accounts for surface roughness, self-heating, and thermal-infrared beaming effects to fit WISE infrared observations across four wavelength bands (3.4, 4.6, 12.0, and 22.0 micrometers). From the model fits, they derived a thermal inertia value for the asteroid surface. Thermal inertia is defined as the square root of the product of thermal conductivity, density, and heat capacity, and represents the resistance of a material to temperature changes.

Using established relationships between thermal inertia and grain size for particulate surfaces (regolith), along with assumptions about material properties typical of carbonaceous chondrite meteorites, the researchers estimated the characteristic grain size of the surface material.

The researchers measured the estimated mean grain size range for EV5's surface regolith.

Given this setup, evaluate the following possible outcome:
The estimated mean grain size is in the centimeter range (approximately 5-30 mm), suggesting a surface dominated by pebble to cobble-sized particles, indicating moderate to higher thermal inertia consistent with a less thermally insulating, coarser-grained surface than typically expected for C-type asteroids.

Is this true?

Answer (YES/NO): NO